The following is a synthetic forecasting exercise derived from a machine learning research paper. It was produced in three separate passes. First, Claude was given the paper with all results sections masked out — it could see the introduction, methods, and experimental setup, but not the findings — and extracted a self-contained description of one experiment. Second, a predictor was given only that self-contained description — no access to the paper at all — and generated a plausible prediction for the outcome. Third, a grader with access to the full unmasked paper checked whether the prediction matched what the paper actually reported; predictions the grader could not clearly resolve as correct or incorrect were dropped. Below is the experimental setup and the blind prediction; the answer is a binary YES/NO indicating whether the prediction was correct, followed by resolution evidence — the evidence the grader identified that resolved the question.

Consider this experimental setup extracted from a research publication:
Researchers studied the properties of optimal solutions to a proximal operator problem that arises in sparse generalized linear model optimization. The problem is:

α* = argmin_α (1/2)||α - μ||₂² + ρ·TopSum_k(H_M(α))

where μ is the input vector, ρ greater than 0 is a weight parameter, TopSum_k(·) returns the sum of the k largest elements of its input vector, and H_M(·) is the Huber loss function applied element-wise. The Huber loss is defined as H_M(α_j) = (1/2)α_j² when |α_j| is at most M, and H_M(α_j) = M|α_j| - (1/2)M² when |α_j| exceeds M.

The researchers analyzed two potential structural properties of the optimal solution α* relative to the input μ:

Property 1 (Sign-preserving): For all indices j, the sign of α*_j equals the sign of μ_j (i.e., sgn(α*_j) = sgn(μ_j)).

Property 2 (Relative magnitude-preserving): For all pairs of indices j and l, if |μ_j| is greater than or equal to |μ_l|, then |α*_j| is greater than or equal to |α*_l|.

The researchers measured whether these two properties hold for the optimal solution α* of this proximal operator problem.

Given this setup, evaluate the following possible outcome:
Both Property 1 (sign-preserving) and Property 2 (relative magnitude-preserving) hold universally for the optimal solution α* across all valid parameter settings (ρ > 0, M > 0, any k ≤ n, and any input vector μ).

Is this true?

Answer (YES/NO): YES